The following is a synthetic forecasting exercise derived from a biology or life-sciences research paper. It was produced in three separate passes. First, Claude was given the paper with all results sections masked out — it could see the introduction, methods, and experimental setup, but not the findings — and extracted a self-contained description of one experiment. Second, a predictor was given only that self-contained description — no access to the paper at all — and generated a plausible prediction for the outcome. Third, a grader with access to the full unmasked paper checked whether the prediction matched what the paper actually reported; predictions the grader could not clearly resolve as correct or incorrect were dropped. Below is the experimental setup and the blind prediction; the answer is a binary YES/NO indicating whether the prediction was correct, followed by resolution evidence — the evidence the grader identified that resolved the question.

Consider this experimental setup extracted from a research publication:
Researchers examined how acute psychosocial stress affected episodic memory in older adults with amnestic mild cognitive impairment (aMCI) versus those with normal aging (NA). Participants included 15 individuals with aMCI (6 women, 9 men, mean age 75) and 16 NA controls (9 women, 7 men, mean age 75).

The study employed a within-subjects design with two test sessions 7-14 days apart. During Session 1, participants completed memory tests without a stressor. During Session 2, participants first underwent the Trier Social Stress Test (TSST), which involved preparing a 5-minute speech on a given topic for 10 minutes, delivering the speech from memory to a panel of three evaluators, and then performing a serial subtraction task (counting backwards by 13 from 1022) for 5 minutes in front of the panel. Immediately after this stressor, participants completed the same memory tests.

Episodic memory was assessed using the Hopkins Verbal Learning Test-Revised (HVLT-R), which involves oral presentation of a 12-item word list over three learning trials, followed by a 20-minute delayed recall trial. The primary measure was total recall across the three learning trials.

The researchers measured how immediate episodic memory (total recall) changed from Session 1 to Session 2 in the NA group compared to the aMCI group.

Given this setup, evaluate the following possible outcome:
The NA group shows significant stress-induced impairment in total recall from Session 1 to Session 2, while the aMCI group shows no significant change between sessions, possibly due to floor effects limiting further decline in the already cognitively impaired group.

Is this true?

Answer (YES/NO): NO